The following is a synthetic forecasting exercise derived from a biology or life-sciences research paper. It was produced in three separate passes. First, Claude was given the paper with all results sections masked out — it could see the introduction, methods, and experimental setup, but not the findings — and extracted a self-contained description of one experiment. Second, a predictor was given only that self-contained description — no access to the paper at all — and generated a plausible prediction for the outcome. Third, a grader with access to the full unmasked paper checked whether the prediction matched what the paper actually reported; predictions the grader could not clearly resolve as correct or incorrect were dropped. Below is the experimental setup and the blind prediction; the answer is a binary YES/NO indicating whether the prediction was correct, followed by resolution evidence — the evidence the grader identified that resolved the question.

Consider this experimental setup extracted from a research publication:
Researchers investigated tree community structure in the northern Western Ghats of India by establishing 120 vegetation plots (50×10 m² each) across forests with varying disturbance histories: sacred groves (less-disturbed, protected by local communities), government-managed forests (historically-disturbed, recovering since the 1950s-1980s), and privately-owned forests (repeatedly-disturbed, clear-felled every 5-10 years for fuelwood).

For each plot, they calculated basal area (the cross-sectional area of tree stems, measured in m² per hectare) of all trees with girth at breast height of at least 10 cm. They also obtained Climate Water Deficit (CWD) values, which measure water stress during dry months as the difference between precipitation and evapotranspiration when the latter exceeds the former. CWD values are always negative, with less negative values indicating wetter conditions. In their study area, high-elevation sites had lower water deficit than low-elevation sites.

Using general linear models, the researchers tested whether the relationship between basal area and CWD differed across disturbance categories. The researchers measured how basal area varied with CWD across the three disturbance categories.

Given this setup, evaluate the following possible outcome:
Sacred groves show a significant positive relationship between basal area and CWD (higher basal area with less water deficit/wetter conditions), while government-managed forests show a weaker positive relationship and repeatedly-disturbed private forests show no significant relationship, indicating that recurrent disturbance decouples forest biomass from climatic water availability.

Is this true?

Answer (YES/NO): NO